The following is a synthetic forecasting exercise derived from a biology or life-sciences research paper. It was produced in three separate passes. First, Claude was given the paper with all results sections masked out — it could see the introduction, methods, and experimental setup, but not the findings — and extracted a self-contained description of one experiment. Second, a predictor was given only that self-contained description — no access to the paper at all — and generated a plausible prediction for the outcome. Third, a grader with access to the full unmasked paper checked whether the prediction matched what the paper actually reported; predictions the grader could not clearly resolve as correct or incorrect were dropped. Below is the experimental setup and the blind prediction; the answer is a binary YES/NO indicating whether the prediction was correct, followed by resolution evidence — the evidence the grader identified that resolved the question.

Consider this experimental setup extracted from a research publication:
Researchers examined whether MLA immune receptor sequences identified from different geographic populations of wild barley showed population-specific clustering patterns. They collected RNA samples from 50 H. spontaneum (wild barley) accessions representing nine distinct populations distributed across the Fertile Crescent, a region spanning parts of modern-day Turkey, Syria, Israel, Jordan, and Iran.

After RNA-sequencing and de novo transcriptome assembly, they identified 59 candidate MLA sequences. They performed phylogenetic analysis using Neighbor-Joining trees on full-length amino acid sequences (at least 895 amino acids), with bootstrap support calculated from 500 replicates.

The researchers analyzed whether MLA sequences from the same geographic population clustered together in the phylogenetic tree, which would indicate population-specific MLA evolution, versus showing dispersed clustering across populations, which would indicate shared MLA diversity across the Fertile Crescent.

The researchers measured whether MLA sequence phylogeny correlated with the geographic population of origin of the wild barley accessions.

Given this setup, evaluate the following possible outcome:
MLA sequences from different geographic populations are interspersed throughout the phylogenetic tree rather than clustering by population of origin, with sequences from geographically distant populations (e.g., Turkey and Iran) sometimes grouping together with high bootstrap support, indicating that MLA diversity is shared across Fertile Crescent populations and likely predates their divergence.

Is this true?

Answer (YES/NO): YES